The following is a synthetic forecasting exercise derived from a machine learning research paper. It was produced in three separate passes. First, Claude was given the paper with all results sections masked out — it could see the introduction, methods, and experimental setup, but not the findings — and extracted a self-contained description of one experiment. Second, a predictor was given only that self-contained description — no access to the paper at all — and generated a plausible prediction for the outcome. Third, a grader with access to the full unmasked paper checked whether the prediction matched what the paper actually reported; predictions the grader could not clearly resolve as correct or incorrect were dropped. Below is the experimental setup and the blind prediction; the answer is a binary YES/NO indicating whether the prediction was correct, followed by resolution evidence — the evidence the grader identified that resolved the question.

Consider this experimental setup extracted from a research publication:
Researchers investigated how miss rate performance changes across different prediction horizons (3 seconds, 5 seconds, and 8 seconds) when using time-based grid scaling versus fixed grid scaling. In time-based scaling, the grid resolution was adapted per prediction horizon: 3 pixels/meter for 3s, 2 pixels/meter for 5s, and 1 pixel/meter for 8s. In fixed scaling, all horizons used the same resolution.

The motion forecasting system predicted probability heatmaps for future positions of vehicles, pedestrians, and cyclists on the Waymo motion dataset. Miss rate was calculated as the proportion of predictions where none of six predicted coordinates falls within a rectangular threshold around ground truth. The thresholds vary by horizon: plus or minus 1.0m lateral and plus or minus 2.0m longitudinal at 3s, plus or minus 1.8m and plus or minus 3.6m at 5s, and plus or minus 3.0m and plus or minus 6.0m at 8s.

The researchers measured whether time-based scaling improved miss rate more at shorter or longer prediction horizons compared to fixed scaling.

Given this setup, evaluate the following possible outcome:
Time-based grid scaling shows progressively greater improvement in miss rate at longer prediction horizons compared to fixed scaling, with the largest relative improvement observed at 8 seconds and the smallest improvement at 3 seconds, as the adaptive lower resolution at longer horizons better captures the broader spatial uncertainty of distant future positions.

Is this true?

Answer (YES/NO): NO